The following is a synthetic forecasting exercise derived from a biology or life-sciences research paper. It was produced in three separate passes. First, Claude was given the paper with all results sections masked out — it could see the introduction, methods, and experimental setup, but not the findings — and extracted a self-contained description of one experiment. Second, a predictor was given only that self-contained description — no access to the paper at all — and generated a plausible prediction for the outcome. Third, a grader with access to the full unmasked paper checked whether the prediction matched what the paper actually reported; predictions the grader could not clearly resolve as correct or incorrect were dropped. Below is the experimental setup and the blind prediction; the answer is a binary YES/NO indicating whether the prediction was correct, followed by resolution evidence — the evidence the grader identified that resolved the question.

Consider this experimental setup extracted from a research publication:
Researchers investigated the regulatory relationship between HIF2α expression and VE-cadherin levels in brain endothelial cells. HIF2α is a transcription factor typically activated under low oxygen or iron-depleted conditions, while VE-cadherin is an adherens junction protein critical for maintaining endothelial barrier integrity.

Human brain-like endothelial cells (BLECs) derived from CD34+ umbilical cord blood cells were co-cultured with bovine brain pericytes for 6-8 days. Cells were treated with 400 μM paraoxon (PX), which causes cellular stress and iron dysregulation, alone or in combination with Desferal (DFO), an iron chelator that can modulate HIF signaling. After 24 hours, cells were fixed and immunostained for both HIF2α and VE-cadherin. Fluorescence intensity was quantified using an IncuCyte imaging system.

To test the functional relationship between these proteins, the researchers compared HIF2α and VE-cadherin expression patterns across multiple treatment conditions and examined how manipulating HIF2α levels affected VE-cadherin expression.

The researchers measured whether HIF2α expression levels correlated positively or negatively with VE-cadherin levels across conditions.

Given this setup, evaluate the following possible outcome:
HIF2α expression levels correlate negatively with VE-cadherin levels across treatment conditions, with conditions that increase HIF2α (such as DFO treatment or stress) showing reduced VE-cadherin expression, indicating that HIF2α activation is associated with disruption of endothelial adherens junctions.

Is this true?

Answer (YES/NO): NO